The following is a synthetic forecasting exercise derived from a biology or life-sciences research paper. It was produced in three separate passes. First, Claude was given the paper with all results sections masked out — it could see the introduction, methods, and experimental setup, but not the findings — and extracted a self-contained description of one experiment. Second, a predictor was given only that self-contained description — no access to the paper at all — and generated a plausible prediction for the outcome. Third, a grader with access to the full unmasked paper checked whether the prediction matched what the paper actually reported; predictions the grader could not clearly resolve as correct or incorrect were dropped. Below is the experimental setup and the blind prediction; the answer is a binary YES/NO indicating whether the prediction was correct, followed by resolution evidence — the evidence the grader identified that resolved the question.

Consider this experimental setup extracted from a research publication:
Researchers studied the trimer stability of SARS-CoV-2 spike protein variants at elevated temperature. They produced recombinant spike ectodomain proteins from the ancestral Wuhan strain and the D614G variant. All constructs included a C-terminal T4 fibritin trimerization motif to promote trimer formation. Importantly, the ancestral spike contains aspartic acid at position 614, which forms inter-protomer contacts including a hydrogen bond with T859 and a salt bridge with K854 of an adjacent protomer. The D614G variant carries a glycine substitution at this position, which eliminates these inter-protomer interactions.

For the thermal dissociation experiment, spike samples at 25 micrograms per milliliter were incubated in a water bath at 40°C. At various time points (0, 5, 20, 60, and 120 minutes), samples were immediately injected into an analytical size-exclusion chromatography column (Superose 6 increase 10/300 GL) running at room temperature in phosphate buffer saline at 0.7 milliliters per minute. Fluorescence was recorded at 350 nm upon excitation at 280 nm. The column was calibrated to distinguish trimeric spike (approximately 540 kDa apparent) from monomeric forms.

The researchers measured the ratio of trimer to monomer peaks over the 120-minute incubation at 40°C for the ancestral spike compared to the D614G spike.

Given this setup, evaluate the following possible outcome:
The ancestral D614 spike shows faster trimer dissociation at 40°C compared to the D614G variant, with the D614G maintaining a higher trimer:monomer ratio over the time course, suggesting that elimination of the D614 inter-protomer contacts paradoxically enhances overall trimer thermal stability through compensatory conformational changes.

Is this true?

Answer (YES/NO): YES